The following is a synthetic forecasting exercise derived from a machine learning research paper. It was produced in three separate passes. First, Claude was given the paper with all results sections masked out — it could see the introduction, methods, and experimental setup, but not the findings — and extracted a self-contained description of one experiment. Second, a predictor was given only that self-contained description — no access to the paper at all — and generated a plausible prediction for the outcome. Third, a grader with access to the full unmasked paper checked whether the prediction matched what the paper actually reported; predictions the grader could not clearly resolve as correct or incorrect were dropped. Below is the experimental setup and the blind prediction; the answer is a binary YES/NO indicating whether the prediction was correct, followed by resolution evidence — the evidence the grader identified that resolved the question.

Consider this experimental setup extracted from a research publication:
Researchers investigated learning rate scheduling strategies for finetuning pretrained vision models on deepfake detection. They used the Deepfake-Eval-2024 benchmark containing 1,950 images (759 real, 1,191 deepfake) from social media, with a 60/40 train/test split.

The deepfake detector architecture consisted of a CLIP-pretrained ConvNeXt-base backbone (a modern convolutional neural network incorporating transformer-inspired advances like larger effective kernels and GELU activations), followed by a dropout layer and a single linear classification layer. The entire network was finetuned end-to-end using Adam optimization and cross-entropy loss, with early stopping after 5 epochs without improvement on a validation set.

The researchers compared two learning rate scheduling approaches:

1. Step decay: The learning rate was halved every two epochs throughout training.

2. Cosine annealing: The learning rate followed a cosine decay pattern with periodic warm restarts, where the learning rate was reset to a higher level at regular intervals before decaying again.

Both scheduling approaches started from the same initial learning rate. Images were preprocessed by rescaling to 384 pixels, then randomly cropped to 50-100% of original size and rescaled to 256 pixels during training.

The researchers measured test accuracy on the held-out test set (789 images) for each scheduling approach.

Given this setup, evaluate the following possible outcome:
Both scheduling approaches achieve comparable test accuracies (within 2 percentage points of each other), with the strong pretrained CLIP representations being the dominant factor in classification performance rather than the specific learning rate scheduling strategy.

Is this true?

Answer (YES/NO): NO